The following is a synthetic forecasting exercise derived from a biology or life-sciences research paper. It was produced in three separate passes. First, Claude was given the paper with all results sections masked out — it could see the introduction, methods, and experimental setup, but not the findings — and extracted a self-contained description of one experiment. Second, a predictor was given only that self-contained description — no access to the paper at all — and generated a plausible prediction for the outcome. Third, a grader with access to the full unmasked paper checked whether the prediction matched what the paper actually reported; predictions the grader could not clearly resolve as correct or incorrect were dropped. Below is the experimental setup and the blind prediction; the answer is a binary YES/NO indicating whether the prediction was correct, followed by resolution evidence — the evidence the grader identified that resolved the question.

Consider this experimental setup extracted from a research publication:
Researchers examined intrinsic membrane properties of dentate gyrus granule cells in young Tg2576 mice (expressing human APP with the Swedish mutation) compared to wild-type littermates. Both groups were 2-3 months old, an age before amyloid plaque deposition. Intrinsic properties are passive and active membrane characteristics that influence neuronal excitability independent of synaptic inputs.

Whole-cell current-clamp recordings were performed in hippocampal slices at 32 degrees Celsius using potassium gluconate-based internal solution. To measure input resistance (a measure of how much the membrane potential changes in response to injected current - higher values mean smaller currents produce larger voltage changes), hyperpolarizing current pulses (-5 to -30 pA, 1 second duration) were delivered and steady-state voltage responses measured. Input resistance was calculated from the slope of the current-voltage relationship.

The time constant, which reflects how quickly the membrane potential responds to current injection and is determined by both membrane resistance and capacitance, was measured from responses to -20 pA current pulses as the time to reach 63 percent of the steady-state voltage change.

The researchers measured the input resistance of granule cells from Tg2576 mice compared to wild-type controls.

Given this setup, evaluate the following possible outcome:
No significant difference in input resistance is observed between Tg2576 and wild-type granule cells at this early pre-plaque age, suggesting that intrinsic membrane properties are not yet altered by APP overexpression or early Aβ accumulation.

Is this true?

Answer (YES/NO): NO